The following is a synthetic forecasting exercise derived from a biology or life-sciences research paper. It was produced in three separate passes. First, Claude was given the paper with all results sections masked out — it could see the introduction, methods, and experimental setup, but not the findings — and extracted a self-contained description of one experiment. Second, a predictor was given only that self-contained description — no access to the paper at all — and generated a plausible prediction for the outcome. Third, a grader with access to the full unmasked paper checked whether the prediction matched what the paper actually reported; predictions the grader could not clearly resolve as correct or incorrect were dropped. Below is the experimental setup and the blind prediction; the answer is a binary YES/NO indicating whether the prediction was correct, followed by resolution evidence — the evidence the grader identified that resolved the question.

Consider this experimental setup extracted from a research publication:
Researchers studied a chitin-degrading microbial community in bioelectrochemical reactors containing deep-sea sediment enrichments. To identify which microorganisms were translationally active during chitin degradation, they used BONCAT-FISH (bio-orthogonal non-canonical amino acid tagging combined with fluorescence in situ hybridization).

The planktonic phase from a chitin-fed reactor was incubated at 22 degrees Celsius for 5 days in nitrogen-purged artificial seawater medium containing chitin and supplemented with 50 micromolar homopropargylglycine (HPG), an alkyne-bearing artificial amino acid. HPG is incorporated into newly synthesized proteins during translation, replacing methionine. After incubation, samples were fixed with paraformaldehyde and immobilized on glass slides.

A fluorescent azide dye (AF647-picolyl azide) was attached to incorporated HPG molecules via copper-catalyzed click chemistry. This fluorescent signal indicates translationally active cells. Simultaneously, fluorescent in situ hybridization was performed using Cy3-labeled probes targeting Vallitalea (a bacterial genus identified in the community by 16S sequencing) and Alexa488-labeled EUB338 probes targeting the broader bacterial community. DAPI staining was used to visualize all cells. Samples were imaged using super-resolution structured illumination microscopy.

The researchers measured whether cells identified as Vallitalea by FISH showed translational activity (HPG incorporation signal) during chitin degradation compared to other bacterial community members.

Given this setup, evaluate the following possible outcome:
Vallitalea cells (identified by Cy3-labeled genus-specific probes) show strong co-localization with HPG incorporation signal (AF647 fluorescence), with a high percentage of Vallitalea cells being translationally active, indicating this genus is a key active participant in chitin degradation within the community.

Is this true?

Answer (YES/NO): YES